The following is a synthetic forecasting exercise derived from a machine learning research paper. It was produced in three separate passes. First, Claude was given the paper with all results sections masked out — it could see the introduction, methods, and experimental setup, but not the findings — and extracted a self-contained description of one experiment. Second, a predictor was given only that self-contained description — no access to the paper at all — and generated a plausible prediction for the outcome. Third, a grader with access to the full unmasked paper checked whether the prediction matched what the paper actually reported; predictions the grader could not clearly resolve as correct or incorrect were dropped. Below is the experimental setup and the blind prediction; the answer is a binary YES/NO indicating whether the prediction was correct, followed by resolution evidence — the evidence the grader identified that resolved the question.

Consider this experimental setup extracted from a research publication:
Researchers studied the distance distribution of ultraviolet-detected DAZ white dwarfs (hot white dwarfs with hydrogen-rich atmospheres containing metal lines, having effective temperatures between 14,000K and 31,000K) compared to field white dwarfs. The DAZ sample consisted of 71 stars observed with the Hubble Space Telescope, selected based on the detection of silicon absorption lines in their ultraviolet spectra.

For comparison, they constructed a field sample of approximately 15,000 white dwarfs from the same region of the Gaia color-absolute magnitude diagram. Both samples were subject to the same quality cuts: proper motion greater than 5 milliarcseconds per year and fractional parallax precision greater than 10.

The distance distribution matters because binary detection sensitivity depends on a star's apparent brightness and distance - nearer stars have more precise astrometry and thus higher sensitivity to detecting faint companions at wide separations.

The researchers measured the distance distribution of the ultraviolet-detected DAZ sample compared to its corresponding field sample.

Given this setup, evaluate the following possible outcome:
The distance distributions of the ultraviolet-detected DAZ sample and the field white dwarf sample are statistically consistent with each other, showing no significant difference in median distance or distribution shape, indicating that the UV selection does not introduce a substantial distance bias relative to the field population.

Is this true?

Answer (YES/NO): NO